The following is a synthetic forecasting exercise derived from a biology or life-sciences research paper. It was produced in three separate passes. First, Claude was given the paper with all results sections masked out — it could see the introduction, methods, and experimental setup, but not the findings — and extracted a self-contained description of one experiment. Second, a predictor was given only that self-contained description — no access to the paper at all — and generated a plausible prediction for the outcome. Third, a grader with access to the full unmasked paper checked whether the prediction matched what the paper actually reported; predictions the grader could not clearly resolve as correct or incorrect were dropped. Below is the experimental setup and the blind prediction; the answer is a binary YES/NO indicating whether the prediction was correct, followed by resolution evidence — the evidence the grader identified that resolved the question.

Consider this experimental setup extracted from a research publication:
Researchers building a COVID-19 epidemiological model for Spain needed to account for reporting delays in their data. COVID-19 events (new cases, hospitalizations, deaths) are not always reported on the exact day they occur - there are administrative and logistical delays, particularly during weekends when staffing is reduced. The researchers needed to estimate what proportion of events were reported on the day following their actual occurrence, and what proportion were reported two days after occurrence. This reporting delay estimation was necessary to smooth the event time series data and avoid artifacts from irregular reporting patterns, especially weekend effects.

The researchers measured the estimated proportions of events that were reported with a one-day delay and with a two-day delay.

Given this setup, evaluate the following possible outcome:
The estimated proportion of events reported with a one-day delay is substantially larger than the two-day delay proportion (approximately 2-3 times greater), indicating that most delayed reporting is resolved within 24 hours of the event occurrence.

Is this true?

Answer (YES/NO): YES